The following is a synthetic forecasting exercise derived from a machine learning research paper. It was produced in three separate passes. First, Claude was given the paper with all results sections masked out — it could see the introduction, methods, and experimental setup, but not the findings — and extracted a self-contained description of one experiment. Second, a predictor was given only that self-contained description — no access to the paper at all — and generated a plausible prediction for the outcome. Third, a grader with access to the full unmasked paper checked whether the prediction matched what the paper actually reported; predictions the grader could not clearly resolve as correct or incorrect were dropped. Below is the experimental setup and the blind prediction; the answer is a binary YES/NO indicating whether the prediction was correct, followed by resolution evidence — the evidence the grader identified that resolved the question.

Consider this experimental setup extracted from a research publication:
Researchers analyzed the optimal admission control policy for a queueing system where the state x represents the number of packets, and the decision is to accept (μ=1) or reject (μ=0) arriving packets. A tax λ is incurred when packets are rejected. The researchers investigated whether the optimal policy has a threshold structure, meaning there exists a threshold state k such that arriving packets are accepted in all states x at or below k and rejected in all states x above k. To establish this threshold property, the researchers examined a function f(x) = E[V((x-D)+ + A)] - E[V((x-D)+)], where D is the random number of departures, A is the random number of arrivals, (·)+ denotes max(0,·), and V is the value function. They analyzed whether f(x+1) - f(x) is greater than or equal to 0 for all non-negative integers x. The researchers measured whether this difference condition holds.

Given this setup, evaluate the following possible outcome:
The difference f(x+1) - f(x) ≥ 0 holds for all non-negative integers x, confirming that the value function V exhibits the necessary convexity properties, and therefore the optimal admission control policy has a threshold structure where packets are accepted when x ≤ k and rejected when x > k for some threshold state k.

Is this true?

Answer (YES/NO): YES